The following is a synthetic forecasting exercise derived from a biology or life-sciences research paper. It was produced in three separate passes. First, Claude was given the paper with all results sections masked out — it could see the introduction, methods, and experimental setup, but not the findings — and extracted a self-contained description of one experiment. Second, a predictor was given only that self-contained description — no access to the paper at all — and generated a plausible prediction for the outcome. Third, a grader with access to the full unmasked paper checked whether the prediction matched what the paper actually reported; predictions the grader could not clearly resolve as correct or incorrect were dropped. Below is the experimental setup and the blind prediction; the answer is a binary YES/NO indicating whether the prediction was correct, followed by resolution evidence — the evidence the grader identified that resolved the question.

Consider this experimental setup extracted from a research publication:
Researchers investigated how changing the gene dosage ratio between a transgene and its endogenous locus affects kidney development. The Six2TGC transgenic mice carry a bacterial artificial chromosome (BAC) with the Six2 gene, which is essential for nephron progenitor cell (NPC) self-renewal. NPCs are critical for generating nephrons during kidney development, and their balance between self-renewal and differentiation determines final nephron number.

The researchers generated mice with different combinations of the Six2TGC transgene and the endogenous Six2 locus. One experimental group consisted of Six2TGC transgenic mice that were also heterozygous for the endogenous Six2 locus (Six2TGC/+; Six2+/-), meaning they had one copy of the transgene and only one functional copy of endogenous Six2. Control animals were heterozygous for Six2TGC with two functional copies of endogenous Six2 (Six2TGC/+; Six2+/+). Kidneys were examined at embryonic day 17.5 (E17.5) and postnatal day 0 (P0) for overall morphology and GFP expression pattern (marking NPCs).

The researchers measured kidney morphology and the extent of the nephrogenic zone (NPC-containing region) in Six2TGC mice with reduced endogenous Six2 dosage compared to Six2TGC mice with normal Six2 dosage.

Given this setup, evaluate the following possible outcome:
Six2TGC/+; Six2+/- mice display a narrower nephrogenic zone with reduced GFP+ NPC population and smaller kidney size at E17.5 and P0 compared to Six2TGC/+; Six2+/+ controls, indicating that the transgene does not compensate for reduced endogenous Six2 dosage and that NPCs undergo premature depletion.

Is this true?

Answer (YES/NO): YES